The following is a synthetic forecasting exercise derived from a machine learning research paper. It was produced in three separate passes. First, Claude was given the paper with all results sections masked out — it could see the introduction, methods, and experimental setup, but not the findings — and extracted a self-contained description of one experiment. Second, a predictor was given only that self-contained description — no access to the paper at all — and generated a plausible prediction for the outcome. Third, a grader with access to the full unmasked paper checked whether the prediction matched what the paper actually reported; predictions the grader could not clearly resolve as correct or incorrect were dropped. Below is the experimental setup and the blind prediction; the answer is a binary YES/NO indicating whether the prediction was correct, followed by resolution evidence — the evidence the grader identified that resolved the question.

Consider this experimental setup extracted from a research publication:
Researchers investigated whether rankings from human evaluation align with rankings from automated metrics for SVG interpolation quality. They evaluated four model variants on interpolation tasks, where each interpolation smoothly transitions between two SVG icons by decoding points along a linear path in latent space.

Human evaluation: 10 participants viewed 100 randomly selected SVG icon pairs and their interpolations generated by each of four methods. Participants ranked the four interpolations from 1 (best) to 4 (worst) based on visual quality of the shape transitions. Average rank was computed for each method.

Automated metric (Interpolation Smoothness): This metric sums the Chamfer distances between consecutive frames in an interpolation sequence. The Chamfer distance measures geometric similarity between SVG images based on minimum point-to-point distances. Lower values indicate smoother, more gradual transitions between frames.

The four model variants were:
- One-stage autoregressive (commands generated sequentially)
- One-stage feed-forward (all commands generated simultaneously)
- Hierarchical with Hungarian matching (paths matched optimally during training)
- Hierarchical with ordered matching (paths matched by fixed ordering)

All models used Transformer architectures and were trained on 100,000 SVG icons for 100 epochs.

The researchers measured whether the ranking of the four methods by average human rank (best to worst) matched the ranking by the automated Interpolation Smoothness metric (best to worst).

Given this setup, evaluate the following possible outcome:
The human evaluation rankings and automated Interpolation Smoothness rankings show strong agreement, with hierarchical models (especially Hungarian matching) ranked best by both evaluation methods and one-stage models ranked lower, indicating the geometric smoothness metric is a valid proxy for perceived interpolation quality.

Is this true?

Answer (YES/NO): NO